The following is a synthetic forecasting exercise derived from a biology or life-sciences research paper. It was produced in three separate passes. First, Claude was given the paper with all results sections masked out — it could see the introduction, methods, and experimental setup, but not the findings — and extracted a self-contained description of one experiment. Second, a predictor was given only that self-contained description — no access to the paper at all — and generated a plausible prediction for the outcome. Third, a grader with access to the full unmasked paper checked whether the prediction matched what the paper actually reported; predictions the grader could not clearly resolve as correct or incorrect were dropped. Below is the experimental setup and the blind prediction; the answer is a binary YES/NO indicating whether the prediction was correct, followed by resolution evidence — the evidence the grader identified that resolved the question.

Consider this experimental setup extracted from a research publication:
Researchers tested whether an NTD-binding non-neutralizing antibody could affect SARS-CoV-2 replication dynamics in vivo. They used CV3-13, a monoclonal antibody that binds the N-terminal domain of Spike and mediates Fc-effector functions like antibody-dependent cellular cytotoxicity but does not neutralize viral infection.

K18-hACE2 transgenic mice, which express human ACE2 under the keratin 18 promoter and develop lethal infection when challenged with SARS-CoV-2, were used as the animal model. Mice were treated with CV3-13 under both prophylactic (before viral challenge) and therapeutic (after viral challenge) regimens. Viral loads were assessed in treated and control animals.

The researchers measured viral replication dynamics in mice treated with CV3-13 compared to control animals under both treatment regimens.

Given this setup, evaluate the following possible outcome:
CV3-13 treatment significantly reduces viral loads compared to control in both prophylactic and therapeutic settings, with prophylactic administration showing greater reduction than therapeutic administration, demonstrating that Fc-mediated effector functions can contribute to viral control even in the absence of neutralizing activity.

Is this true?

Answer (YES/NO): NO